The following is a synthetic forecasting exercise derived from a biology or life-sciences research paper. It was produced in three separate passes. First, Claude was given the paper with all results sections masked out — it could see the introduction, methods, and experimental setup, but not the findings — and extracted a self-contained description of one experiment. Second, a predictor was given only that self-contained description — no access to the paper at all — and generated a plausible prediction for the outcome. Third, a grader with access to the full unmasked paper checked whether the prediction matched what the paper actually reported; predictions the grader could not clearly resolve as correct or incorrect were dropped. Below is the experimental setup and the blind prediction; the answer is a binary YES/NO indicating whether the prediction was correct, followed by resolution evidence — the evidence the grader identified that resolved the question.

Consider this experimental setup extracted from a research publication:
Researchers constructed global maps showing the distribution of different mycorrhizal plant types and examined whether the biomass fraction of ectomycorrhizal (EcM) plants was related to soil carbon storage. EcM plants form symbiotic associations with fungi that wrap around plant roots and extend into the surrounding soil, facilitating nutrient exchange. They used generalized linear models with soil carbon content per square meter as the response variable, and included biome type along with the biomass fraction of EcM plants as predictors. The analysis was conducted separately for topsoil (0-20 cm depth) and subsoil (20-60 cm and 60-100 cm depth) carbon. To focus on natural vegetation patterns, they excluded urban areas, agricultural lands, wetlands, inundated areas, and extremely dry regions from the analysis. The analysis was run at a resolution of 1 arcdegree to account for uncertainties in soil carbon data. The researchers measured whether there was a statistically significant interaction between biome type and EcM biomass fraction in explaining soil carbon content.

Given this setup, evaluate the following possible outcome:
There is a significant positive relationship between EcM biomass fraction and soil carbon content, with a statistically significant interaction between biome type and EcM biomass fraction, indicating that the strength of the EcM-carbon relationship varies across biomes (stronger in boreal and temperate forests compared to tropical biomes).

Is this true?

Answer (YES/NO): YES